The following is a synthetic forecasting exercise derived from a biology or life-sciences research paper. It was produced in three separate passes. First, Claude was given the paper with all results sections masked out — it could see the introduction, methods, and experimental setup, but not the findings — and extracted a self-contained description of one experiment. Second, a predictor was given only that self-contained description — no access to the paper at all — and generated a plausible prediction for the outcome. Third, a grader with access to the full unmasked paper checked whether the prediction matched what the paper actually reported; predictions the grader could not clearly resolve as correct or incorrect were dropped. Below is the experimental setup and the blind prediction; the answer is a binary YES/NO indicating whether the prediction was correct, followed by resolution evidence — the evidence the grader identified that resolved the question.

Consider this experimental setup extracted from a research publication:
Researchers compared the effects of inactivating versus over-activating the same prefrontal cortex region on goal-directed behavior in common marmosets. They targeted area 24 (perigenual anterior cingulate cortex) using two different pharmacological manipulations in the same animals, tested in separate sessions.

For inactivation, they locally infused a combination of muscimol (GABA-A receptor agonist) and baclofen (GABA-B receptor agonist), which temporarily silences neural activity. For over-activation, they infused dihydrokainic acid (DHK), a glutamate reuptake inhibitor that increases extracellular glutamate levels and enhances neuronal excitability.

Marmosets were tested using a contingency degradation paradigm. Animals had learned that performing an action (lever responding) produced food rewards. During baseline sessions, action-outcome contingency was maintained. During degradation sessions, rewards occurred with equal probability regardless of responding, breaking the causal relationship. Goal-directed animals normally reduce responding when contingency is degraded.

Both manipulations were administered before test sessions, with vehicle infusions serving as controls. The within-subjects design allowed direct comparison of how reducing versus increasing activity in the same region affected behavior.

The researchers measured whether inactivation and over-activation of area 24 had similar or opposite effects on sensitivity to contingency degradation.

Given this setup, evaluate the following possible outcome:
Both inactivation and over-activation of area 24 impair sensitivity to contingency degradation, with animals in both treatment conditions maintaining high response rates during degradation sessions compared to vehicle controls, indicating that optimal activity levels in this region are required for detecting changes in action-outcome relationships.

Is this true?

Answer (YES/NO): NO